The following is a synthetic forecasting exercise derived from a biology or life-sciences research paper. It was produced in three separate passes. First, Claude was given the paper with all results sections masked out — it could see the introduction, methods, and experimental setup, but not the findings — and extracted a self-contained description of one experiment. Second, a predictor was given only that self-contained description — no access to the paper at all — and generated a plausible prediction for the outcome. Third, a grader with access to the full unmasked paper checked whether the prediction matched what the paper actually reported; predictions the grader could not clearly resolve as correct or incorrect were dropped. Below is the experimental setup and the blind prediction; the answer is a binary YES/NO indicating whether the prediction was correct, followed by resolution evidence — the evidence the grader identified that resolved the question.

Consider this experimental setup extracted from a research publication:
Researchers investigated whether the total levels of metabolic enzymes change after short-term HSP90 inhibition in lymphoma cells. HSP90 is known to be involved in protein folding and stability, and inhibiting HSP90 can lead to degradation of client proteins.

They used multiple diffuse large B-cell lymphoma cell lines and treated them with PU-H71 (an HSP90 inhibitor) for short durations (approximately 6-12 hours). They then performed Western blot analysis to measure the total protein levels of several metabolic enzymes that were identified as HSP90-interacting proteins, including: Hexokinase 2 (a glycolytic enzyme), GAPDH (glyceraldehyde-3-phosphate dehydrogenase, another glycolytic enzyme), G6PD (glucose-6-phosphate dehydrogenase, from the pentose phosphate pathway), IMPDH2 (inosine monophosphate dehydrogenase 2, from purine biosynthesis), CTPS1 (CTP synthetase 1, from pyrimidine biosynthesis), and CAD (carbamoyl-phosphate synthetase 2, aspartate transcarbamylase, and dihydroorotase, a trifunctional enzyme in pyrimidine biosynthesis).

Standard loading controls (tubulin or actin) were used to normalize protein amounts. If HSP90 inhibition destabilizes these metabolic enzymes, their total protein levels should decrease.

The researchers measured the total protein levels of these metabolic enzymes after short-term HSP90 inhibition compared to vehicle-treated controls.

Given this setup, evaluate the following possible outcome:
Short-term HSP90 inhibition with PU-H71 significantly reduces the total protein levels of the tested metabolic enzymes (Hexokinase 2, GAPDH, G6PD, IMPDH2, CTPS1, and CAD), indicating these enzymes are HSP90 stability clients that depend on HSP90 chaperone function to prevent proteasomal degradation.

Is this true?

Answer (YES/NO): NO